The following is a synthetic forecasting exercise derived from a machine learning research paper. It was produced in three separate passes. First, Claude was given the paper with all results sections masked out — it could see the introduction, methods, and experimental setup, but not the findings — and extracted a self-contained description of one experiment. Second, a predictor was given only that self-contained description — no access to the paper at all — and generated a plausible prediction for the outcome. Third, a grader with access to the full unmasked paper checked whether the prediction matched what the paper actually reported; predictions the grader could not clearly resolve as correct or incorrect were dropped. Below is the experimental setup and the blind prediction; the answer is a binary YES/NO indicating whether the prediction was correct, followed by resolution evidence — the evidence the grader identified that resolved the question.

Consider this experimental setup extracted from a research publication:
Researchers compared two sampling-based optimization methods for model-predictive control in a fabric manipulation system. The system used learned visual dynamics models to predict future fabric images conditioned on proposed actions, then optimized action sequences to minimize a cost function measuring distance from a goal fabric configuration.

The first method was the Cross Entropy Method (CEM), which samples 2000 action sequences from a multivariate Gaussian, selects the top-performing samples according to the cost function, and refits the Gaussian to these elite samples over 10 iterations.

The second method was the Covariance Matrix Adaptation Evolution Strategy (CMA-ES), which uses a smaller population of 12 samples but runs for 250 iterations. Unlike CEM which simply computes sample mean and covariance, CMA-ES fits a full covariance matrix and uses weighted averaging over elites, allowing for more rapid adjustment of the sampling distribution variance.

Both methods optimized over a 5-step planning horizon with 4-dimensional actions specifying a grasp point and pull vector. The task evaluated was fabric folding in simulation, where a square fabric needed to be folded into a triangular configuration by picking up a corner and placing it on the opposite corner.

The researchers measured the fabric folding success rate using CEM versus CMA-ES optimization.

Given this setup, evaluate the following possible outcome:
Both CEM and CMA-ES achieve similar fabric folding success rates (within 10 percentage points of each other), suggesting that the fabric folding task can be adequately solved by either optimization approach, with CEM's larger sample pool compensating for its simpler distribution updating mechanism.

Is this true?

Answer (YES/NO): NO